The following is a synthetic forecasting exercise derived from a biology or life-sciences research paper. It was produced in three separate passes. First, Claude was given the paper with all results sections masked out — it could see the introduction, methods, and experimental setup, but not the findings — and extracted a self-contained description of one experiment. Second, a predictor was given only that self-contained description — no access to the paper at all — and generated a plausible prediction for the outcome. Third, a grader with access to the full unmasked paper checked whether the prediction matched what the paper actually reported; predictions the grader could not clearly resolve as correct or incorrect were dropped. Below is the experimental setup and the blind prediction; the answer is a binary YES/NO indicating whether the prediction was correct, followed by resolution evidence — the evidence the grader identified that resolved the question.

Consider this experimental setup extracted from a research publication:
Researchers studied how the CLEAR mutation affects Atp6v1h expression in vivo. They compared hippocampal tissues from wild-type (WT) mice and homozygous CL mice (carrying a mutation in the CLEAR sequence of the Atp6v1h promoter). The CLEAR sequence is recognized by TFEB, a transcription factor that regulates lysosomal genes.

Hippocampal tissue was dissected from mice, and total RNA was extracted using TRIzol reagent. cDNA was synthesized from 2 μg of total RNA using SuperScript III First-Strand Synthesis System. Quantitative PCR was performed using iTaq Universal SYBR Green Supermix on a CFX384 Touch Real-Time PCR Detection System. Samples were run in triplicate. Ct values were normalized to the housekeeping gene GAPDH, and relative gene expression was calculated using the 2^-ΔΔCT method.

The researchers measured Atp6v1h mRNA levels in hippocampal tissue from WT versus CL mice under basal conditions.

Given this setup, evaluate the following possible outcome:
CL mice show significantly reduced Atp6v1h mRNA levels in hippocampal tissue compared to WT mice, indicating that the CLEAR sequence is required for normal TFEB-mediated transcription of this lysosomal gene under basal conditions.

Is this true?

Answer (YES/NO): YES